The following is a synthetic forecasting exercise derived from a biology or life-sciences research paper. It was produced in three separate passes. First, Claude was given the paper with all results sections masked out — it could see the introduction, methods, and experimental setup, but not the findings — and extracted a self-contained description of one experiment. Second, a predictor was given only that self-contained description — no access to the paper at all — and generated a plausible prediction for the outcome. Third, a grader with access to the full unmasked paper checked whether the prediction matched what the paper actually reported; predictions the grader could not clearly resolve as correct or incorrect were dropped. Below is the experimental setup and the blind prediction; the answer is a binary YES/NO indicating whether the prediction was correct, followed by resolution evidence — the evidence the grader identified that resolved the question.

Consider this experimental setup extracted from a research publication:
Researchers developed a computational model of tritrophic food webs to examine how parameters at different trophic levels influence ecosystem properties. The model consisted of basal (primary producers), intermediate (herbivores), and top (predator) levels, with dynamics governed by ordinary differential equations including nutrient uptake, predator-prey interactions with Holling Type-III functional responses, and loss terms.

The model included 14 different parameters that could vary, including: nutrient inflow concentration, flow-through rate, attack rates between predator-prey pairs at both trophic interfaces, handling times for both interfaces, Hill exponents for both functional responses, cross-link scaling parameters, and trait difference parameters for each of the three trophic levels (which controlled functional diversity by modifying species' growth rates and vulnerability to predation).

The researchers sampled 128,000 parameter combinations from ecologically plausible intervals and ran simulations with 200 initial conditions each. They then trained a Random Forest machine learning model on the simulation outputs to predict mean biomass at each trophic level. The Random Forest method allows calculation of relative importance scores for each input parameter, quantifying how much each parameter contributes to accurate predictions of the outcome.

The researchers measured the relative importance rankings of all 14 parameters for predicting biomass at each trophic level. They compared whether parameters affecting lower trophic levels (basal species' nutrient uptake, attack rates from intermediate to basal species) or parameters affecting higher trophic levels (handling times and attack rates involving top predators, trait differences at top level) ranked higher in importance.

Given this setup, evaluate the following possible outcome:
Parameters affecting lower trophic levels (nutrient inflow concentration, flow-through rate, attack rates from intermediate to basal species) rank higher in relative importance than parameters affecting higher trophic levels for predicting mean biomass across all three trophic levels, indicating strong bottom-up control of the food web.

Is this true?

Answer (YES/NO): NO